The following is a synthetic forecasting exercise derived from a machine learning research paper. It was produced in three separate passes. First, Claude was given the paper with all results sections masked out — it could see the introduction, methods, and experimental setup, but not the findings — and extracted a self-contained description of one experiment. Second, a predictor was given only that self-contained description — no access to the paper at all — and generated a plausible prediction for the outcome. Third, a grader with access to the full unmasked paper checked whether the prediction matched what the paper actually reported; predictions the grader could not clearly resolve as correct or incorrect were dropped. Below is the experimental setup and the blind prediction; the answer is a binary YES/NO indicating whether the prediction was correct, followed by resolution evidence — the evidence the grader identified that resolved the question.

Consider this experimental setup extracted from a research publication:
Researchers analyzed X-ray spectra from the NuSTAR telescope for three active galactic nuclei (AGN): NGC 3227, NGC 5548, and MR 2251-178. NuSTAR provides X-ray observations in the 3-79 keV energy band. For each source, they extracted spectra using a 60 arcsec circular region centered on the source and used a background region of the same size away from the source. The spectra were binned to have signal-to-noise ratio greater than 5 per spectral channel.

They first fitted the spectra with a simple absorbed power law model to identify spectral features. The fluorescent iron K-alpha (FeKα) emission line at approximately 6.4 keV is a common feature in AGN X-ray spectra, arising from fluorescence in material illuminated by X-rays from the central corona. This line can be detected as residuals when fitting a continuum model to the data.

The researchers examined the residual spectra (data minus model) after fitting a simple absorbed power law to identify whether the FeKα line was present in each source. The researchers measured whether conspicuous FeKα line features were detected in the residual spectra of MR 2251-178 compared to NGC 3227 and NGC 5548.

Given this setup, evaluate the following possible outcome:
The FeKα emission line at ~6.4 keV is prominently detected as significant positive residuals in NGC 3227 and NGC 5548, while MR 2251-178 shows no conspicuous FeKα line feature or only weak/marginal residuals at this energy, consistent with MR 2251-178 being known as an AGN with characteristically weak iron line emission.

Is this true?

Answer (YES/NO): YES